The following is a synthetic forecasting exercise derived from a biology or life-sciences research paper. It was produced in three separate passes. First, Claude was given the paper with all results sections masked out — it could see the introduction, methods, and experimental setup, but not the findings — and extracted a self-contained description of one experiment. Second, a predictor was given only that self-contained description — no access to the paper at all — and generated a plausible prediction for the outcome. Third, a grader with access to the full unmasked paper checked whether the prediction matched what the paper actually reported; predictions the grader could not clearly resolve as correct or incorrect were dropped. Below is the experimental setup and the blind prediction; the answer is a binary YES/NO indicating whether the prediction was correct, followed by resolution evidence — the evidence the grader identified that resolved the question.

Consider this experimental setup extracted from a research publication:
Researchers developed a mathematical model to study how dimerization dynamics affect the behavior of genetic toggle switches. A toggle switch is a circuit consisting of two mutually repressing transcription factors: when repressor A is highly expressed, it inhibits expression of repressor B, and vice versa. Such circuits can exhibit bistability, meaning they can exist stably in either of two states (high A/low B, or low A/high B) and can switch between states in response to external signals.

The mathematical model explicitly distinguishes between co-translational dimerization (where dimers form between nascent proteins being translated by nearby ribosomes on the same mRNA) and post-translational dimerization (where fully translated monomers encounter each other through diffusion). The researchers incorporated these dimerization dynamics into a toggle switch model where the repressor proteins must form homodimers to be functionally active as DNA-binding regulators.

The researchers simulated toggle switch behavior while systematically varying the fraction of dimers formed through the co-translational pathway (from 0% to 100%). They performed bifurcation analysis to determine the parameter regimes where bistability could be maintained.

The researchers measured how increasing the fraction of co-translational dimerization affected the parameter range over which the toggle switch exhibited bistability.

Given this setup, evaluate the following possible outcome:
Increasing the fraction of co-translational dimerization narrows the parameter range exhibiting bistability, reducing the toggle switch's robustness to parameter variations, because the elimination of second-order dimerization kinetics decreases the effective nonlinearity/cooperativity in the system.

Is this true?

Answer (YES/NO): YES